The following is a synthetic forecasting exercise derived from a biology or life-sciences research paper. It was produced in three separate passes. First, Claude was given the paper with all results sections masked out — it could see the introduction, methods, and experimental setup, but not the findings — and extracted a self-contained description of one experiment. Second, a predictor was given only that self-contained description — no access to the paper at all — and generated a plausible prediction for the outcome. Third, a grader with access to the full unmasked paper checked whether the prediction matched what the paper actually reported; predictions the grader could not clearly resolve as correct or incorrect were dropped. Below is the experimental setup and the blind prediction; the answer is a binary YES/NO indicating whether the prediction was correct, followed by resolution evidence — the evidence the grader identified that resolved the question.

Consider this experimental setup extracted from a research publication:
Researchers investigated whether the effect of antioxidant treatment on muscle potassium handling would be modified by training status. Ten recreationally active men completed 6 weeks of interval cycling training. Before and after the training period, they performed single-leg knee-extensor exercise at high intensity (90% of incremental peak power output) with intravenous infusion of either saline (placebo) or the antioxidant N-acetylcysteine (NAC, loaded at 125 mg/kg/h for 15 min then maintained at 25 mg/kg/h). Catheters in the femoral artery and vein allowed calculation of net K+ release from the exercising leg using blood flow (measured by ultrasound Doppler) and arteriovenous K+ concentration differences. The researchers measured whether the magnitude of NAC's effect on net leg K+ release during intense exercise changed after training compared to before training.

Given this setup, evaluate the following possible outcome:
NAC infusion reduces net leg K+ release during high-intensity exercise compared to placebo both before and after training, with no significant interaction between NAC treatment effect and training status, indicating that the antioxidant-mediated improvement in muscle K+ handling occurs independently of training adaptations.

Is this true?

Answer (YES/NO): NO